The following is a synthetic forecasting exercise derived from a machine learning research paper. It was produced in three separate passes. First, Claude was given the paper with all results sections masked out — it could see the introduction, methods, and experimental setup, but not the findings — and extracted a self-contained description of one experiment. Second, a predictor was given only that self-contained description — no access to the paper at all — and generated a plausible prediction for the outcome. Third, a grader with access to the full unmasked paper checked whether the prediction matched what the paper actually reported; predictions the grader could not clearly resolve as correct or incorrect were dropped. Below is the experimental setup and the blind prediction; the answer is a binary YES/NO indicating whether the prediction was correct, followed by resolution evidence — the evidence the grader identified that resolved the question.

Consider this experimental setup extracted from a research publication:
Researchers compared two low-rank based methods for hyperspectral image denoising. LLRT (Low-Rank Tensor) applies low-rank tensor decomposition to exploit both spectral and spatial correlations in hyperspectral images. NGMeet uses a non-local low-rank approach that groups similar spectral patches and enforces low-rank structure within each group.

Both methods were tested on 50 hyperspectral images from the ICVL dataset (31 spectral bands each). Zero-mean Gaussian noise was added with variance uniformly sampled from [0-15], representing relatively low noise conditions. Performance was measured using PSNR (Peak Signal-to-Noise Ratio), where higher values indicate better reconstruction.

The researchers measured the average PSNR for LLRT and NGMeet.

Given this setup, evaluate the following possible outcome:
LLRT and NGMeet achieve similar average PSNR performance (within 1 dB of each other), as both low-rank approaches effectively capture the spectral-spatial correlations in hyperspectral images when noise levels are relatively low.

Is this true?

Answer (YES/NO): NO